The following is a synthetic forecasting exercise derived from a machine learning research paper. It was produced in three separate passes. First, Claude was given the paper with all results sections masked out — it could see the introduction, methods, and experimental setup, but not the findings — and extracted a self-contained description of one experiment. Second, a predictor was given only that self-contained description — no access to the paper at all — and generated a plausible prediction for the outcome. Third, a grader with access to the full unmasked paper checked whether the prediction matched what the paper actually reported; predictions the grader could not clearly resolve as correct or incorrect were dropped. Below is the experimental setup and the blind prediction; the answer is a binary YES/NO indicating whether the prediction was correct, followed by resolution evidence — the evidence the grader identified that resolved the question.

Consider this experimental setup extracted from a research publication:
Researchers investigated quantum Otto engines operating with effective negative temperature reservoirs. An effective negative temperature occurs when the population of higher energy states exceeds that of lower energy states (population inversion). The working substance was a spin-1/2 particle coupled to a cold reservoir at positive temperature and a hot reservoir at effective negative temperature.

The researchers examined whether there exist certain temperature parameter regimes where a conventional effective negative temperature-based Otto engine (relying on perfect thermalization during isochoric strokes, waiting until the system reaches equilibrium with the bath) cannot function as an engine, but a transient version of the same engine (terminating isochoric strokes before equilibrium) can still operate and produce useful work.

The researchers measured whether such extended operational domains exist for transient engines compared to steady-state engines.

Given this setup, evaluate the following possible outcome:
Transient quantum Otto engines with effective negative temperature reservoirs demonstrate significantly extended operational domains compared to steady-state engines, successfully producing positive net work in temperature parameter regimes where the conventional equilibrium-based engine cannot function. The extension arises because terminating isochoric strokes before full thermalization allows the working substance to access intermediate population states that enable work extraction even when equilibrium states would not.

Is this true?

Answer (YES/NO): YES